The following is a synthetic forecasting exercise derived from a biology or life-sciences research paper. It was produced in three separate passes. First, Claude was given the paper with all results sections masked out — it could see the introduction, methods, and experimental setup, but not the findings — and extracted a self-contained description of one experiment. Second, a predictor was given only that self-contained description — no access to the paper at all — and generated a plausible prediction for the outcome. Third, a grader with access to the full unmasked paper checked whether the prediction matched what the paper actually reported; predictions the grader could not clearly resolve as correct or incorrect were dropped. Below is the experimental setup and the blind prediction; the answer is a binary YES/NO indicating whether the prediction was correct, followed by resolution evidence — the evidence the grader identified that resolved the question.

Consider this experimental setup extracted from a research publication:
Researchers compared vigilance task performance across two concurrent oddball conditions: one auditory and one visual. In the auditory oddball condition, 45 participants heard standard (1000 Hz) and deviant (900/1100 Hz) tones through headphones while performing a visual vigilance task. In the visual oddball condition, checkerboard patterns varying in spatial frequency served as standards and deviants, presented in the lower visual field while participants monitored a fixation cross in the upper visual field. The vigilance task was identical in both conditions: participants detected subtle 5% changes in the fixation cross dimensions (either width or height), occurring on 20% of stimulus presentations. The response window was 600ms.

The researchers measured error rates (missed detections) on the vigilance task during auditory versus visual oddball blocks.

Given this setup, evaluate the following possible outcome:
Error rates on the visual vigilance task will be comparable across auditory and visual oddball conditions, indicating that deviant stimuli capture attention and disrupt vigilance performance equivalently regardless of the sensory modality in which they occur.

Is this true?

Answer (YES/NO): NO